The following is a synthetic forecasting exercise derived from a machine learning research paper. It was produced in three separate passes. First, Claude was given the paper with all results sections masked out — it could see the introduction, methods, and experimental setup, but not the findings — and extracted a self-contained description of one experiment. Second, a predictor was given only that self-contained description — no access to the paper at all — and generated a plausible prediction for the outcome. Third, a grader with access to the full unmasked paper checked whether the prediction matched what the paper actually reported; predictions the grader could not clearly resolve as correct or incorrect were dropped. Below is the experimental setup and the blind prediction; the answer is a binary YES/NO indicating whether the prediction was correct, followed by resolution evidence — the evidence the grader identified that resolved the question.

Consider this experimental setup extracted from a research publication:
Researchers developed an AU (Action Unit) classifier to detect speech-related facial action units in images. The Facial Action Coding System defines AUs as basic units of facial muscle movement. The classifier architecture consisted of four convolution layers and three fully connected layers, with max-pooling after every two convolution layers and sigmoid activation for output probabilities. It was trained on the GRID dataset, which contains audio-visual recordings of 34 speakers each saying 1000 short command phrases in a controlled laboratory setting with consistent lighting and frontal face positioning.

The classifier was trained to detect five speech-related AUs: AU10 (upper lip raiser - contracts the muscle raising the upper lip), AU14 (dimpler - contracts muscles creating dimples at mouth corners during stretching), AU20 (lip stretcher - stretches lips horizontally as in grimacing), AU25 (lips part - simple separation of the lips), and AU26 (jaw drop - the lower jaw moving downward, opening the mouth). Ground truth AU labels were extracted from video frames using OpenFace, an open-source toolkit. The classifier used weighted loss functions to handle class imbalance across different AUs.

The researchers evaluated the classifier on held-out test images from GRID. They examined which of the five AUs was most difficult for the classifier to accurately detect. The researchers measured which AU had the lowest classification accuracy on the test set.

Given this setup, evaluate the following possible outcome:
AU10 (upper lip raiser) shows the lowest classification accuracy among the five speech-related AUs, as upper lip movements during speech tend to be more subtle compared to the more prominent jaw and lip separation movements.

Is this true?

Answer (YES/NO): NO